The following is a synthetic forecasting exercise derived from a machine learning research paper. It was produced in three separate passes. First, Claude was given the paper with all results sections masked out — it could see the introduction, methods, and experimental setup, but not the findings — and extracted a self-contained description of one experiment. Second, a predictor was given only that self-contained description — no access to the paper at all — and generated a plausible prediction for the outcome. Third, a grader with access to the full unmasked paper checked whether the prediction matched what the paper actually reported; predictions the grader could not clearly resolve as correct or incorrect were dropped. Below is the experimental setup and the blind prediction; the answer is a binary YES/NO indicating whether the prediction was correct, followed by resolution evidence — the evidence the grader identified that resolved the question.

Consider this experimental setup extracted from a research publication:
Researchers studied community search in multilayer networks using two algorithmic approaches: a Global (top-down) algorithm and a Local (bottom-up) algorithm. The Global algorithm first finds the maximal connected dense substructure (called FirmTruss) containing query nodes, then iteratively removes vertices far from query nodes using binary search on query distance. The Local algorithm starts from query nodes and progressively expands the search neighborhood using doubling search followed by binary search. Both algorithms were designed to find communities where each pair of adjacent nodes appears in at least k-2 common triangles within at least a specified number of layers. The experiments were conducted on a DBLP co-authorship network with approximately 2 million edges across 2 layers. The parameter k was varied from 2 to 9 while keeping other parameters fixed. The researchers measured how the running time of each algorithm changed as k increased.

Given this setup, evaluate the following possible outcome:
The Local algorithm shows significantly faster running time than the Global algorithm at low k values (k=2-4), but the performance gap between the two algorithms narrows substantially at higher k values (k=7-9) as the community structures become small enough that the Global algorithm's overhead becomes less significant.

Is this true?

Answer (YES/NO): NO